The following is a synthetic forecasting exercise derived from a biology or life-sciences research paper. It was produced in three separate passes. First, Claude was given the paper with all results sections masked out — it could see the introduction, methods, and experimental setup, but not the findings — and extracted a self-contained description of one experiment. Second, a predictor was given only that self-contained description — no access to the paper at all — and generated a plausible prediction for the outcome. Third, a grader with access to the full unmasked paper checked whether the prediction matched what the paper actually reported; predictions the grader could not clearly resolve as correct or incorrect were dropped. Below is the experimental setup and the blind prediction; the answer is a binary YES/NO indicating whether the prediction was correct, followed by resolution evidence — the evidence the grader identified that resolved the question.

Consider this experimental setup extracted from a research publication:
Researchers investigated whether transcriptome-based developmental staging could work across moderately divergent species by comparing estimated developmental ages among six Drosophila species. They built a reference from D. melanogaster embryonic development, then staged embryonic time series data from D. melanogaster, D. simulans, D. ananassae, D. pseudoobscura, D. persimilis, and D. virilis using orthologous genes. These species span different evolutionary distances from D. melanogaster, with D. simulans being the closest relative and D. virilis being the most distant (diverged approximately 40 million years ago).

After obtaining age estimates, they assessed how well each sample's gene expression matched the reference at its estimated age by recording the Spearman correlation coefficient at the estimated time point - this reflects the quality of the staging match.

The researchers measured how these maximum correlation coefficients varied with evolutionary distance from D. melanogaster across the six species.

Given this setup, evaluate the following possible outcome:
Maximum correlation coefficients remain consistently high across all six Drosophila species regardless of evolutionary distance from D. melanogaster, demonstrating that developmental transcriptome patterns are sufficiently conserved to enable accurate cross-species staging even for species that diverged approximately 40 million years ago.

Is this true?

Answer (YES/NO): NO